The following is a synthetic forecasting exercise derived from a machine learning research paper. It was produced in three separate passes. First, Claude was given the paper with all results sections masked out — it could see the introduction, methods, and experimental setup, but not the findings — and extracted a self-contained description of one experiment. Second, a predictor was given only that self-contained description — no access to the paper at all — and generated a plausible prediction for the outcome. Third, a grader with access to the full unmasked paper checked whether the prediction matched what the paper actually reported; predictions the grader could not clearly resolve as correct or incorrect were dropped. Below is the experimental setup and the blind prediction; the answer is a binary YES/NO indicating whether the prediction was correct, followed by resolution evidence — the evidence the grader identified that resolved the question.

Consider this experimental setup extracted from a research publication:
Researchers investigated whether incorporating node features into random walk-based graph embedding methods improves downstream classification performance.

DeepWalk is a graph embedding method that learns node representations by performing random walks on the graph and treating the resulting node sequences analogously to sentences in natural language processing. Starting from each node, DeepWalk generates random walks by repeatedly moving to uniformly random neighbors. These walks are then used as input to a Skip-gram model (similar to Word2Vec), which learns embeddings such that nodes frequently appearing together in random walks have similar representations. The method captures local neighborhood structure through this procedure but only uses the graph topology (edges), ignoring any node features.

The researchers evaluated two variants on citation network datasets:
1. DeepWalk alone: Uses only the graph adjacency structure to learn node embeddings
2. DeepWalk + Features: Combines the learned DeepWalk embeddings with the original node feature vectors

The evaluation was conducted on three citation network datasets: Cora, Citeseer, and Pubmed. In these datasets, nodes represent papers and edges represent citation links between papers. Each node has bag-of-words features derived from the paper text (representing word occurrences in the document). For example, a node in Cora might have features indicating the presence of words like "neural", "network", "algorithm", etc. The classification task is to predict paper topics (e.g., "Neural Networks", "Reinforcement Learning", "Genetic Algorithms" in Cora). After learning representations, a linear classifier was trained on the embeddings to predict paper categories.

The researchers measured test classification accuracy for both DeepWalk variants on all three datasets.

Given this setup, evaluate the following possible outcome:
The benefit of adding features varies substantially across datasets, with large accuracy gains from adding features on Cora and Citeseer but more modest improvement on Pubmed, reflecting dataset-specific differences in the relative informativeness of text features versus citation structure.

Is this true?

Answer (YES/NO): NO